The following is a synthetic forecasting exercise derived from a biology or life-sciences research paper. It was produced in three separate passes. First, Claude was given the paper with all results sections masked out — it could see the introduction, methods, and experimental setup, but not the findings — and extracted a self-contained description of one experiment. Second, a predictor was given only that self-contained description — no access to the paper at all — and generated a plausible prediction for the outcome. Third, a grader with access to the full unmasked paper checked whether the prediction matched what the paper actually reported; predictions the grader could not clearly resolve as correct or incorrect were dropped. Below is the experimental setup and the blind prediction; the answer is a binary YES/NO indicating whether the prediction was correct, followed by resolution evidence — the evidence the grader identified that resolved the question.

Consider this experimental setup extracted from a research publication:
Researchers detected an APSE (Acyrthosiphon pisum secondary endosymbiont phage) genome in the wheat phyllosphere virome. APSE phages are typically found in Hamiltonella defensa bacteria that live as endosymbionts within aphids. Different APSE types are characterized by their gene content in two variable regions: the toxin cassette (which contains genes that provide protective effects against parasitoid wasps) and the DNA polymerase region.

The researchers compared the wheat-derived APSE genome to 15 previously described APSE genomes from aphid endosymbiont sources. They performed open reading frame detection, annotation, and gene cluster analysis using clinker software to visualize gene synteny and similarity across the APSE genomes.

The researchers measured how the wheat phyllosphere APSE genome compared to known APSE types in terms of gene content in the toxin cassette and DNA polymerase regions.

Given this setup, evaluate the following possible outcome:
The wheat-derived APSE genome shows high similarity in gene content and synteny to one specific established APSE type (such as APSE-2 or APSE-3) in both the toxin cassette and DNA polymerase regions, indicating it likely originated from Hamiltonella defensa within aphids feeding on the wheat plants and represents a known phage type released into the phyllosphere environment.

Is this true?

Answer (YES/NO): NO